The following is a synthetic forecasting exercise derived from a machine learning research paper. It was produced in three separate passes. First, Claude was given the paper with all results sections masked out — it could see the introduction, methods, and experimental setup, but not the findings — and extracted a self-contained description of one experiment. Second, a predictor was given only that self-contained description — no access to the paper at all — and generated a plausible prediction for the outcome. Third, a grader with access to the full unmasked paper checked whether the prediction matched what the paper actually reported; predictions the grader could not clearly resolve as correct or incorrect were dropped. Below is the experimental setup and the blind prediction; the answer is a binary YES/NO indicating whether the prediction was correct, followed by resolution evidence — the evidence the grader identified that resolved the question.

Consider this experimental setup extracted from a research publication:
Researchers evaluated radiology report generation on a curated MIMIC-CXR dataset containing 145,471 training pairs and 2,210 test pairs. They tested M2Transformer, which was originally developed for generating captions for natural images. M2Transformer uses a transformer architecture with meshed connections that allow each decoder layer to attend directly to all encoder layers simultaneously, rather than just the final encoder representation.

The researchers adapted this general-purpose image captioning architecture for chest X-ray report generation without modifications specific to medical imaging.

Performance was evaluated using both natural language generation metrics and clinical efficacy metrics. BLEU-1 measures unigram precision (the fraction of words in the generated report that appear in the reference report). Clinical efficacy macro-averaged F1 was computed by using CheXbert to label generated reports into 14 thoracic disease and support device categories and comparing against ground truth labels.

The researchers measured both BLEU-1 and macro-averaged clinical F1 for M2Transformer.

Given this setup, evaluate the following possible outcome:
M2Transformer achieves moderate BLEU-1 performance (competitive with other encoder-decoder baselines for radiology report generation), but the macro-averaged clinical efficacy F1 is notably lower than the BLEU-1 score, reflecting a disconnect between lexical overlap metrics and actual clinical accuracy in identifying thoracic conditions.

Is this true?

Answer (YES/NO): YES